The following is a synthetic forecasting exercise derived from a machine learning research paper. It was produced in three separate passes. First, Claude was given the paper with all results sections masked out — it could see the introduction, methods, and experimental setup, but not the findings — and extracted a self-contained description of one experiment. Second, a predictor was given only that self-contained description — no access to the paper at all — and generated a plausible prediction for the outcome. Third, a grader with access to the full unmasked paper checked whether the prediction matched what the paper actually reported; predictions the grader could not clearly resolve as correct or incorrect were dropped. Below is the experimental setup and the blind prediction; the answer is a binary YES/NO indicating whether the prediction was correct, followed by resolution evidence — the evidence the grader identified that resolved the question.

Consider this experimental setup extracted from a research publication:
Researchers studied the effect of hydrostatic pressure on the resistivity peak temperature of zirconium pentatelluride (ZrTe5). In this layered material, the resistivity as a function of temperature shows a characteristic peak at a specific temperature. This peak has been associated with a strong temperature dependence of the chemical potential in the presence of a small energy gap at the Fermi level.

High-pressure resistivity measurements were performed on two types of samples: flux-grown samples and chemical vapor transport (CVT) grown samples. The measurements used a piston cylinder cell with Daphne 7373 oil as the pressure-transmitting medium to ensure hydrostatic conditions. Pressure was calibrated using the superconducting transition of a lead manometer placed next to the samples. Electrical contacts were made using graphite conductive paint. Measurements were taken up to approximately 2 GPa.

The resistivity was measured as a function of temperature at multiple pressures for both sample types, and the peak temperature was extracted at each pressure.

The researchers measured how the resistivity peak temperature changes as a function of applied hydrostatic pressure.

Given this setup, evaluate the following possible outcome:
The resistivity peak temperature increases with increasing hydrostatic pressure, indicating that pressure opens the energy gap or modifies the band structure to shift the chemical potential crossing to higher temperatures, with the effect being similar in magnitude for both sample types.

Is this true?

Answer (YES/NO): NO